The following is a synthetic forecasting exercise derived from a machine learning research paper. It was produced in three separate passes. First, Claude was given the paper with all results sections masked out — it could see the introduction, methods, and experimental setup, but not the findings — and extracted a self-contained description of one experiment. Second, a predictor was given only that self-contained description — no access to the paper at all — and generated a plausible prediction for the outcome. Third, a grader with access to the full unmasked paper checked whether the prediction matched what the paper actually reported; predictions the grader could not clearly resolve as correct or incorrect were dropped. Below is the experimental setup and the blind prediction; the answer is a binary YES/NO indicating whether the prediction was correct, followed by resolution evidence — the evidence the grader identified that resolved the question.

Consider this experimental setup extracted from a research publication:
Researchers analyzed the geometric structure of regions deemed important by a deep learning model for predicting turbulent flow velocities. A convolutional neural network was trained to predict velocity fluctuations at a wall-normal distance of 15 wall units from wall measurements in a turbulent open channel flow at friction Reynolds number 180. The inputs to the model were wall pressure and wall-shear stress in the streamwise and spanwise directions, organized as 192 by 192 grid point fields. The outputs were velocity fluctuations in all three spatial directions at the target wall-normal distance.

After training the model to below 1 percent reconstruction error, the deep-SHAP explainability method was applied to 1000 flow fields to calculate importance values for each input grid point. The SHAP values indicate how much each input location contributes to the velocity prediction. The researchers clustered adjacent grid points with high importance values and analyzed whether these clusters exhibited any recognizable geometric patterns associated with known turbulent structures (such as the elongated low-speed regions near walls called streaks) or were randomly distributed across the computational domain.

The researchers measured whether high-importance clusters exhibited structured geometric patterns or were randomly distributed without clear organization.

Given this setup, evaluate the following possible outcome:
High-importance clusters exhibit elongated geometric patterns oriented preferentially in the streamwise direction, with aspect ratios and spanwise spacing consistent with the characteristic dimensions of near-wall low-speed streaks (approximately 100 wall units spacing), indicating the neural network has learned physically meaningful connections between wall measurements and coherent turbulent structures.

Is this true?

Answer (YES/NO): YES